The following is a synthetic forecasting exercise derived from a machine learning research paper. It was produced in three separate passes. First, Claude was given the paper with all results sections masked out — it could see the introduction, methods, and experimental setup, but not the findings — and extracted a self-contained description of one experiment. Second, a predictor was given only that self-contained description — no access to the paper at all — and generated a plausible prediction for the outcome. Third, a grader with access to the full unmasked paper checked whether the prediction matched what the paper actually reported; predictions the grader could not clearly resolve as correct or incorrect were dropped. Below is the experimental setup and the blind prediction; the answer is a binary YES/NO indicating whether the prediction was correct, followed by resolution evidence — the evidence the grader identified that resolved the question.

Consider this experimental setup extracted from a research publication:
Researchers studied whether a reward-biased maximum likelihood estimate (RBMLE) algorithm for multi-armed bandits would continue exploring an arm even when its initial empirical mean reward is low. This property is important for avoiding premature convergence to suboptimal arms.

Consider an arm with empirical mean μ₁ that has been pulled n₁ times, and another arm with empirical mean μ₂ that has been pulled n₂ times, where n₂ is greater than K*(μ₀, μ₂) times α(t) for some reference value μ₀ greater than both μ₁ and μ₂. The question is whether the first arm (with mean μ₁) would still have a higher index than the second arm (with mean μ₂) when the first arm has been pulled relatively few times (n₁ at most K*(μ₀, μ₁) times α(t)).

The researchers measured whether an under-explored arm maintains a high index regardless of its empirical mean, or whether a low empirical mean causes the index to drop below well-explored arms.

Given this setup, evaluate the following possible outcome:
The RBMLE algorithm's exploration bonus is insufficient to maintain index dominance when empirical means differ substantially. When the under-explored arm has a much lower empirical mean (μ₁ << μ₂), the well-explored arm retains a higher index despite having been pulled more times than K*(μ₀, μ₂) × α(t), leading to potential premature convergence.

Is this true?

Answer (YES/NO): NO